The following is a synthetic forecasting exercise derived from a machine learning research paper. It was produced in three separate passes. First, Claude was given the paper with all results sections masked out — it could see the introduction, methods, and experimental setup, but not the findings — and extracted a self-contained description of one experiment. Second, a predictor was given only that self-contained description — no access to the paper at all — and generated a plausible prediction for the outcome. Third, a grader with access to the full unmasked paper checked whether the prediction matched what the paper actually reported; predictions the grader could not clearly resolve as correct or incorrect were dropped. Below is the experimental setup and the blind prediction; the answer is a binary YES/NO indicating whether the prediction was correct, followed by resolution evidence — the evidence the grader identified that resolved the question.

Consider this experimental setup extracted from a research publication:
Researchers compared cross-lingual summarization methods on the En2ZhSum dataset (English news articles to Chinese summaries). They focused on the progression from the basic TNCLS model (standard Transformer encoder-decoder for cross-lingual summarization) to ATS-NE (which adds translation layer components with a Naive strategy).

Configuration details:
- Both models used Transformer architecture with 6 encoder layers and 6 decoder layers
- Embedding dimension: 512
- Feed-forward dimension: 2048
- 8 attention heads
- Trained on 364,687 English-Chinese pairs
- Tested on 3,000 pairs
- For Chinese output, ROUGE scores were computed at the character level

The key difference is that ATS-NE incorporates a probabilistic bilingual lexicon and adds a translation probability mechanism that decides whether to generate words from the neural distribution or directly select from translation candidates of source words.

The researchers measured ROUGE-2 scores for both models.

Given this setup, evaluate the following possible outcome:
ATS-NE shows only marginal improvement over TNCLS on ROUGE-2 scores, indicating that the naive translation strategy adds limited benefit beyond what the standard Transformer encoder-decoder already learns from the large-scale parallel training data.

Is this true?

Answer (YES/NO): NO